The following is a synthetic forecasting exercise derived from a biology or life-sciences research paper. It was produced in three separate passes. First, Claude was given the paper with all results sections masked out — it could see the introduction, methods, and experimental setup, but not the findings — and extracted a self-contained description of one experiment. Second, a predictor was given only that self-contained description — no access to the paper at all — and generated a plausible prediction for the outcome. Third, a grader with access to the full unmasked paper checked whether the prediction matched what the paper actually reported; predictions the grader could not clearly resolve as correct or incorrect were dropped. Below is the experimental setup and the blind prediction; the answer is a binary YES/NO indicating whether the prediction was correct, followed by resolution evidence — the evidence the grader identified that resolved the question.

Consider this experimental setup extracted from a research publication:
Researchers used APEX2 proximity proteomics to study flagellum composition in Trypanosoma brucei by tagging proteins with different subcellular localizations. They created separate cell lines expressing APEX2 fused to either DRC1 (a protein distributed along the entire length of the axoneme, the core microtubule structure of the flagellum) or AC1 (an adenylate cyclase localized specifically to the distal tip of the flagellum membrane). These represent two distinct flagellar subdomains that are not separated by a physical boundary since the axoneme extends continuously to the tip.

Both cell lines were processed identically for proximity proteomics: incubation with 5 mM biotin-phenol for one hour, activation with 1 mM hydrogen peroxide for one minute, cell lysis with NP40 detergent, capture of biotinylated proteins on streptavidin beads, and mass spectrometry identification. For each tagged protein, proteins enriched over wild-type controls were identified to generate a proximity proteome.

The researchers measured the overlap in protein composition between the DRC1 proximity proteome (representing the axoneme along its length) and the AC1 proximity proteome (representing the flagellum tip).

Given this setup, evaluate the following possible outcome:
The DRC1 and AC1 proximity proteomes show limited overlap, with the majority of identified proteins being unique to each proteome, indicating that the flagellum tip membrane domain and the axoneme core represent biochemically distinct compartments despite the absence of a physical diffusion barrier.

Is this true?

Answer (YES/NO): YES